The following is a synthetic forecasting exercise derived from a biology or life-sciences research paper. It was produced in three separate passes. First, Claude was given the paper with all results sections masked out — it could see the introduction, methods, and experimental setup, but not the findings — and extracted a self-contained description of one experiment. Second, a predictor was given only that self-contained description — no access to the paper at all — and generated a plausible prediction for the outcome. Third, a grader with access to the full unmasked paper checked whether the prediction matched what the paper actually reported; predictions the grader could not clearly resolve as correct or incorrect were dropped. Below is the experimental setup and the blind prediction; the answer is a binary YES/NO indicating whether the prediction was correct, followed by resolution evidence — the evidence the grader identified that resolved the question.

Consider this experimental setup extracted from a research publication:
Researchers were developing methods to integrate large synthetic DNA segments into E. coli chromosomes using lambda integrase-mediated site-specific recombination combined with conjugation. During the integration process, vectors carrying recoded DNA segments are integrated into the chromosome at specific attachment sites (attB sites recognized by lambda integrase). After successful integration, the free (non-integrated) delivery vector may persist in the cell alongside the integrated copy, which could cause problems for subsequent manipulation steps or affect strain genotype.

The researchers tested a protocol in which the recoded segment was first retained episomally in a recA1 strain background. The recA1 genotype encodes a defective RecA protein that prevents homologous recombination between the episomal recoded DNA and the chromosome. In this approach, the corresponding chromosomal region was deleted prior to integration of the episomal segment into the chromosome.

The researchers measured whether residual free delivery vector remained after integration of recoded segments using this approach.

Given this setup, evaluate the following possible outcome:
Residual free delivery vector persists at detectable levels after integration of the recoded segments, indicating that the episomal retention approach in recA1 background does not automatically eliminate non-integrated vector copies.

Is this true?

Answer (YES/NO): YES